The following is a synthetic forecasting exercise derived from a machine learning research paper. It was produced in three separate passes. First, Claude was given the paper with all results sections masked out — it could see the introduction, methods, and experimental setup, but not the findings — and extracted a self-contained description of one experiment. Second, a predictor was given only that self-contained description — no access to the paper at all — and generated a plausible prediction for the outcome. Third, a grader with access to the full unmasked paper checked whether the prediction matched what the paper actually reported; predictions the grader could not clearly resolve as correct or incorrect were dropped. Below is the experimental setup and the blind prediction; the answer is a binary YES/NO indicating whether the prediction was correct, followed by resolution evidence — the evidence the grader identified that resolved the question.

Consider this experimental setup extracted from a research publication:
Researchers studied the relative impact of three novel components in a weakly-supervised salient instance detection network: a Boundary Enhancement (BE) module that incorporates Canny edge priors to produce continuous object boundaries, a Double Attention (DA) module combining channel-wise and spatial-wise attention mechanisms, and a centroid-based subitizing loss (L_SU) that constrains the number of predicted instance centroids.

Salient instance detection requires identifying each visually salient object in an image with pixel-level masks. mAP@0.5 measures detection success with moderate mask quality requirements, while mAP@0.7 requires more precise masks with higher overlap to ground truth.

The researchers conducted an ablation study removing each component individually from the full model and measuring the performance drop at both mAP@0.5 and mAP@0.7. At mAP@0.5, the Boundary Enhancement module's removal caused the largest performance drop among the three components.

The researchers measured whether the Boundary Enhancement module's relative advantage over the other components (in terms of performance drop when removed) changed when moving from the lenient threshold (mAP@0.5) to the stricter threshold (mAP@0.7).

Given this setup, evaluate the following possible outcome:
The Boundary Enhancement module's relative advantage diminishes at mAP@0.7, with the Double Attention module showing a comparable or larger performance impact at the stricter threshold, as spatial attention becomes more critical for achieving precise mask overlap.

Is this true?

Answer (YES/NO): NO